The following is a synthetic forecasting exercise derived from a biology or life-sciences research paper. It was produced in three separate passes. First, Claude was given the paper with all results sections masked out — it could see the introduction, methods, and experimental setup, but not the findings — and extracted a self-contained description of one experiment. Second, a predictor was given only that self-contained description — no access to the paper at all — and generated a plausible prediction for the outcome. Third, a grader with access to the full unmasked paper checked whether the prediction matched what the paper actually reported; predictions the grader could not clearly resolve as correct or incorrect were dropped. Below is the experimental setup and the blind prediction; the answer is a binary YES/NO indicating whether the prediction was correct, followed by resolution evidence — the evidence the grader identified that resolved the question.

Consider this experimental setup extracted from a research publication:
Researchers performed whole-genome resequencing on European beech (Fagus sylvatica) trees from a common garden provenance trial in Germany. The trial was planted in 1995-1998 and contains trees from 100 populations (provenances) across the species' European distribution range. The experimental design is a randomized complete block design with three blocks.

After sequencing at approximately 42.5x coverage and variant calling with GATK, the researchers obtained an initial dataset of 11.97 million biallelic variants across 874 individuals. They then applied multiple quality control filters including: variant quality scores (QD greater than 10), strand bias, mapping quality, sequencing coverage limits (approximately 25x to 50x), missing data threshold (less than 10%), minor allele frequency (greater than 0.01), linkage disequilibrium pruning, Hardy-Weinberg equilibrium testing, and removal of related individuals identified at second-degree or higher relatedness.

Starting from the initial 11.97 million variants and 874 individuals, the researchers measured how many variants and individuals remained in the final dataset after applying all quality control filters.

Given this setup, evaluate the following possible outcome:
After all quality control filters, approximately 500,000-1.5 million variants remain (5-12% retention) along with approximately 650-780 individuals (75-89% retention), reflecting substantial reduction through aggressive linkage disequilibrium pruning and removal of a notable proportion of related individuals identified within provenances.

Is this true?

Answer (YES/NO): NO